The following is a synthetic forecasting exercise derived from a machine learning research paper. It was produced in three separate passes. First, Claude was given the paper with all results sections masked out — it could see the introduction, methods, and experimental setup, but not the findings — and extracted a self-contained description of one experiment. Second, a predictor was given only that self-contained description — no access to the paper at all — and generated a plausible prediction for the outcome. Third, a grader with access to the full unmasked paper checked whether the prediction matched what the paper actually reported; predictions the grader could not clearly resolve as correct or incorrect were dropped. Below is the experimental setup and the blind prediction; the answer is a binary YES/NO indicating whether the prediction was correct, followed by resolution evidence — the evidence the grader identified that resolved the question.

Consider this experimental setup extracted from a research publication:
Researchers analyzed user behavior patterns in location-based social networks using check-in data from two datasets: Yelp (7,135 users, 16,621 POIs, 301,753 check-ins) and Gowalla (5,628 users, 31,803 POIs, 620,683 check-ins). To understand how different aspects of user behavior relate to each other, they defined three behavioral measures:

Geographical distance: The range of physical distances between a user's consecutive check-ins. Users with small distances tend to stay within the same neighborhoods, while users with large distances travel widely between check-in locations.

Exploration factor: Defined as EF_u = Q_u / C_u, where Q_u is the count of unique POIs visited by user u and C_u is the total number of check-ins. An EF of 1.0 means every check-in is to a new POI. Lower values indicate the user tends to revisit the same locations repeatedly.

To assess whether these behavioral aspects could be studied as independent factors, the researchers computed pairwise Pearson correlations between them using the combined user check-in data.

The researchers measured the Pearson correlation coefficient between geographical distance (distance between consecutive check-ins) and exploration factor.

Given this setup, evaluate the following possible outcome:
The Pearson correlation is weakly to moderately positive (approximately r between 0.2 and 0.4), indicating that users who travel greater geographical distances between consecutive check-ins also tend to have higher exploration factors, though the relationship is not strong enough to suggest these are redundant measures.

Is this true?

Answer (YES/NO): NO